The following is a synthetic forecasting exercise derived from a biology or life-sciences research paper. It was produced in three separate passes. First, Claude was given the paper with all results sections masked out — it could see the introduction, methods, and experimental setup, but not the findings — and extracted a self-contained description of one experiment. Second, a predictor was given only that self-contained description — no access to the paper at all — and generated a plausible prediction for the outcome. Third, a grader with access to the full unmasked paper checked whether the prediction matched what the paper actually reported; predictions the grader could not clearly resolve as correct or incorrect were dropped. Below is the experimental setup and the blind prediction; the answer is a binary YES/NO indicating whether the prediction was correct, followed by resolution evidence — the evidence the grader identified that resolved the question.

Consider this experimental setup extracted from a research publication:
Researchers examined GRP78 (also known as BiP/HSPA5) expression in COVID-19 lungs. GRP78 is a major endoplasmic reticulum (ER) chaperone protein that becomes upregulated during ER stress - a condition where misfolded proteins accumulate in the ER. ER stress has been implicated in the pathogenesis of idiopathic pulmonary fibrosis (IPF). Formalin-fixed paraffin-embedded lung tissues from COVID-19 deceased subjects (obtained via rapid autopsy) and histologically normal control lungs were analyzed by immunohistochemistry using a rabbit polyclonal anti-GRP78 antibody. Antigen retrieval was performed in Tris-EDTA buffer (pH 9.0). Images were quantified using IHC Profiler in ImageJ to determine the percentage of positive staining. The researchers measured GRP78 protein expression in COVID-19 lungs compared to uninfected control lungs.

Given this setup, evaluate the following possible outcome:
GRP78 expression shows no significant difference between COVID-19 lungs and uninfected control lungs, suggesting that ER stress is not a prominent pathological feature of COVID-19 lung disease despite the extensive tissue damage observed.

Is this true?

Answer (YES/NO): NO